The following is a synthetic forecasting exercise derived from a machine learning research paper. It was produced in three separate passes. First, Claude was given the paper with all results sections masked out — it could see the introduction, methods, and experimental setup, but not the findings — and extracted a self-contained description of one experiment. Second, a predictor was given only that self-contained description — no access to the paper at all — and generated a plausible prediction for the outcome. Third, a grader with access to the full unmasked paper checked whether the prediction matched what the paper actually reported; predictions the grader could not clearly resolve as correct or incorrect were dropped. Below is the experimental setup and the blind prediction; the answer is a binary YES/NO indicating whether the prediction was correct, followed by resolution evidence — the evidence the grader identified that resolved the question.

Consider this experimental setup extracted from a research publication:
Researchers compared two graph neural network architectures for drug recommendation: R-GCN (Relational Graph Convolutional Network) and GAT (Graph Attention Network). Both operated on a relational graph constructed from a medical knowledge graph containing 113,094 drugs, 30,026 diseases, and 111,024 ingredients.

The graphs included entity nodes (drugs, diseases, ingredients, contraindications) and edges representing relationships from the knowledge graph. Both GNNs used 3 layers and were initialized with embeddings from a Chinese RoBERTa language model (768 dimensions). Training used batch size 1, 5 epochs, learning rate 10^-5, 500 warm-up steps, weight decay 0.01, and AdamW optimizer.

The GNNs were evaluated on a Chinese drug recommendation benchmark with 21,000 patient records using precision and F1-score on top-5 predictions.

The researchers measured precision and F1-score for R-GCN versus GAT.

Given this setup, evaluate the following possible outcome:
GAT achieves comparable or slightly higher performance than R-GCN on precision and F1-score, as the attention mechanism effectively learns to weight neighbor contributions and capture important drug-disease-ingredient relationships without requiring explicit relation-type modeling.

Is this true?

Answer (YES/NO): YES